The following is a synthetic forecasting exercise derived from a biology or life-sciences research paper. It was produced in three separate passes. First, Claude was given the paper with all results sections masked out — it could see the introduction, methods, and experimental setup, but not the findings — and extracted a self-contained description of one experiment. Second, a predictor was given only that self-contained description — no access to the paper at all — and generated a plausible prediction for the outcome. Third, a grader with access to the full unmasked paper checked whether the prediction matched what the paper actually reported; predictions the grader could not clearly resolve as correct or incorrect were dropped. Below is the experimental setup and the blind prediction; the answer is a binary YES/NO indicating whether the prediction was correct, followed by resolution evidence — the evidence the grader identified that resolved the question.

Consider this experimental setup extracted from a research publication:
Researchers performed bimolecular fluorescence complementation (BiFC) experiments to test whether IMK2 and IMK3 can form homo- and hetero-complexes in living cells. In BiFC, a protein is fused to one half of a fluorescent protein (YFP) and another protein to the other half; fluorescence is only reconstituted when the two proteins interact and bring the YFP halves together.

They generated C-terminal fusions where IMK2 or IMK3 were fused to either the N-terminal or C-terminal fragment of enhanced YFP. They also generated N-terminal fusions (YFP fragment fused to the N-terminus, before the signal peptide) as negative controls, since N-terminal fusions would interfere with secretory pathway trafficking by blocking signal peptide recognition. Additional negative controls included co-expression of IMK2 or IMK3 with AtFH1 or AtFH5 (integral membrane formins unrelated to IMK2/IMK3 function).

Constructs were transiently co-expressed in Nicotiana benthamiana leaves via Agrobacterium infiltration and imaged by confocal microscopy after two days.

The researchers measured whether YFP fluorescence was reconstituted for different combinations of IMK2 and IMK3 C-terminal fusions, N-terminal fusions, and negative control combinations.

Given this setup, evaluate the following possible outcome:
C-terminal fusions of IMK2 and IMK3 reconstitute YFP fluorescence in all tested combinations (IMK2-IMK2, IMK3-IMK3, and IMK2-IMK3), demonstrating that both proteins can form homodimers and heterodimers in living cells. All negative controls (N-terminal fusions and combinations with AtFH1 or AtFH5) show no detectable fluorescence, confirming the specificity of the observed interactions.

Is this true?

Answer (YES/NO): YES